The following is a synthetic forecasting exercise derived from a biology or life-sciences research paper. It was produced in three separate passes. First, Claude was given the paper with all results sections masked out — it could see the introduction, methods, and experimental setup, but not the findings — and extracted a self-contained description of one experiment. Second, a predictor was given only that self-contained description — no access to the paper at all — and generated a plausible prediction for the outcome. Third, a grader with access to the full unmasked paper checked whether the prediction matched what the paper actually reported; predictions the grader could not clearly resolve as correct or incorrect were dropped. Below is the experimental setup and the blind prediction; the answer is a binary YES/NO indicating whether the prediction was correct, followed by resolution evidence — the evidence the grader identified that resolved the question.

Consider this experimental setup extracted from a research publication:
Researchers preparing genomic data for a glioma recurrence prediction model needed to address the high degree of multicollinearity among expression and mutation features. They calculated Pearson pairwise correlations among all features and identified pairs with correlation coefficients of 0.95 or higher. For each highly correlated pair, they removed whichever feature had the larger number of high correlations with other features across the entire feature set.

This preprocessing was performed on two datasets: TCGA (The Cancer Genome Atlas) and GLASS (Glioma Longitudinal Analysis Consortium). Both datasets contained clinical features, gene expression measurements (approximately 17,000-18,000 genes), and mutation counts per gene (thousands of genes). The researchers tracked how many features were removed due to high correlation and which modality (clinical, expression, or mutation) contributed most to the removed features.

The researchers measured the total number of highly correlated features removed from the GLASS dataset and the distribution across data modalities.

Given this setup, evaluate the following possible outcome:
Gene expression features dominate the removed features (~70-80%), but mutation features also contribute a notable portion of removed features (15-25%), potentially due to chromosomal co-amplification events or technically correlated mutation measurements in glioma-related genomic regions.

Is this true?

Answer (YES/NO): NO